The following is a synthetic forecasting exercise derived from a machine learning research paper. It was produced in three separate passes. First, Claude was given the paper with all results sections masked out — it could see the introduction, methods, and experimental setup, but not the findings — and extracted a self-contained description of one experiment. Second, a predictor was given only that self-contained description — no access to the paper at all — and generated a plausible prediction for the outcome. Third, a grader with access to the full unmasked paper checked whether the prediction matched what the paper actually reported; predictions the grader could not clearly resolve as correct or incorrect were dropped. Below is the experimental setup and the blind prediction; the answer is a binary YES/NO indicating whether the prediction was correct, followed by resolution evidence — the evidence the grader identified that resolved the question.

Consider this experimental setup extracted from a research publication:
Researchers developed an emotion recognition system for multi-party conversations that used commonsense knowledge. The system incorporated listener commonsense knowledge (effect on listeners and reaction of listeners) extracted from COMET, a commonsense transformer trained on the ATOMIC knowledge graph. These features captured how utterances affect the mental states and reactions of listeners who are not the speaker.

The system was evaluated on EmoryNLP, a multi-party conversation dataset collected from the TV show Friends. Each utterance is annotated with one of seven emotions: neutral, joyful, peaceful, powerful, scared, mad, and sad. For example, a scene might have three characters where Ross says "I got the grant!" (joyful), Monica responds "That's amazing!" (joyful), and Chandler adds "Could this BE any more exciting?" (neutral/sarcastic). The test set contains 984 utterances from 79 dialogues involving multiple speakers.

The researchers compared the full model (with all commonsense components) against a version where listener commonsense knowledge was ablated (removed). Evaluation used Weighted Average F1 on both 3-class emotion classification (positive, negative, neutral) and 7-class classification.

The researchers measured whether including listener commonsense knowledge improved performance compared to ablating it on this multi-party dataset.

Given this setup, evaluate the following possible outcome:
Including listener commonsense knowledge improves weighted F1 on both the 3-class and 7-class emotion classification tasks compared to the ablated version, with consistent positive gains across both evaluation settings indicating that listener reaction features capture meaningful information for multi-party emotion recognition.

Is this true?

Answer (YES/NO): NO